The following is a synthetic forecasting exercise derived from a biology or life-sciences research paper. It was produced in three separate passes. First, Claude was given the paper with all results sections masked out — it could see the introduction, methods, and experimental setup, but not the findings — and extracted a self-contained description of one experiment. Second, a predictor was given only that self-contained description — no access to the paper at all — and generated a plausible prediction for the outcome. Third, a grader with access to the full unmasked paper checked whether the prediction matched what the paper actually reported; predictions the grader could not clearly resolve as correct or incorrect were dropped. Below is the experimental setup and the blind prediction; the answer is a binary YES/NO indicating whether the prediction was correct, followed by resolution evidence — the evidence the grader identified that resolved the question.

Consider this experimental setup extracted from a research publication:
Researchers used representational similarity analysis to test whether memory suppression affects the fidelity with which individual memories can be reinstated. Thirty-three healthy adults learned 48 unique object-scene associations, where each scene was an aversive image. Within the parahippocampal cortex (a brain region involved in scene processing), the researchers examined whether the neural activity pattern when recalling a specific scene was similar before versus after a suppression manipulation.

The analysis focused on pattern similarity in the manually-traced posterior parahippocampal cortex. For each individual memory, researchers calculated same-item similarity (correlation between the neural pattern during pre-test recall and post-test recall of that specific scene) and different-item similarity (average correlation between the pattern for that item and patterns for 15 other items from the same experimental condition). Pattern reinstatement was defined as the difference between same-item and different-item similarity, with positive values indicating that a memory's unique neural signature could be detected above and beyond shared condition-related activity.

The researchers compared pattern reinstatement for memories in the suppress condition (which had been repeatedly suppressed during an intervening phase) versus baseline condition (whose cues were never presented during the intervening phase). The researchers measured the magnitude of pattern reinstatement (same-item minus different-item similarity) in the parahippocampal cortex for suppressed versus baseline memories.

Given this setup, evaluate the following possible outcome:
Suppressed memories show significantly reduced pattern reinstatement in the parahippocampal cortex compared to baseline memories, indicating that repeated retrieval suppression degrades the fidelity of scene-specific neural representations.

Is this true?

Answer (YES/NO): NO